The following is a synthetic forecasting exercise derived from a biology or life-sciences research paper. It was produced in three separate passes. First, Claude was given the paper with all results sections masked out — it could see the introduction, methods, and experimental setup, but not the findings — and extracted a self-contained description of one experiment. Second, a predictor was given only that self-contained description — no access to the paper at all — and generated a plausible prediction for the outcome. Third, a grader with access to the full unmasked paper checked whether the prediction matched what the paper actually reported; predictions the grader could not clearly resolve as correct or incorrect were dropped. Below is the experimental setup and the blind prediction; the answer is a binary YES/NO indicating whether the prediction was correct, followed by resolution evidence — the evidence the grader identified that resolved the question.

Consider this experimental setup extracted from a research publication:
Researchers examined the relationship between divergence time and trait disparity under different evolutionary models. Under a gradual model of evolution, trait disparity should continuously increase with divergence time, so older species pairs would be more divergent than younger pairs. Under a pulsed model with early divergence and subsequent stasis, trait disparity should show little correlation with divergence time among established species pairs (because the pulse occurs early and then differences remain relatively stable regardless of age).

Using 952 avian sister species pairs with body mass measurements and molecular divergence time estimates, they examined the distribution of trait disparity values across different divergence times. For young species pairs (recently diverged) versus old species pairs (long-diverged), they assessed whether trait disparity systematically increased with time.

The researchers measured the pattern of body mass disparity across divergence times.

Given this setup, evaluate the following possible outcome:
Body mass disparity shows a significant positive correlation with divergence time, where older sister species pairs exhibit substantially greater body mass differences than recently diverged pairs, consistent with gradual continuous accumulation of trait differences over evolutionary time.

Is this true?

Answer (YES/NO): NO